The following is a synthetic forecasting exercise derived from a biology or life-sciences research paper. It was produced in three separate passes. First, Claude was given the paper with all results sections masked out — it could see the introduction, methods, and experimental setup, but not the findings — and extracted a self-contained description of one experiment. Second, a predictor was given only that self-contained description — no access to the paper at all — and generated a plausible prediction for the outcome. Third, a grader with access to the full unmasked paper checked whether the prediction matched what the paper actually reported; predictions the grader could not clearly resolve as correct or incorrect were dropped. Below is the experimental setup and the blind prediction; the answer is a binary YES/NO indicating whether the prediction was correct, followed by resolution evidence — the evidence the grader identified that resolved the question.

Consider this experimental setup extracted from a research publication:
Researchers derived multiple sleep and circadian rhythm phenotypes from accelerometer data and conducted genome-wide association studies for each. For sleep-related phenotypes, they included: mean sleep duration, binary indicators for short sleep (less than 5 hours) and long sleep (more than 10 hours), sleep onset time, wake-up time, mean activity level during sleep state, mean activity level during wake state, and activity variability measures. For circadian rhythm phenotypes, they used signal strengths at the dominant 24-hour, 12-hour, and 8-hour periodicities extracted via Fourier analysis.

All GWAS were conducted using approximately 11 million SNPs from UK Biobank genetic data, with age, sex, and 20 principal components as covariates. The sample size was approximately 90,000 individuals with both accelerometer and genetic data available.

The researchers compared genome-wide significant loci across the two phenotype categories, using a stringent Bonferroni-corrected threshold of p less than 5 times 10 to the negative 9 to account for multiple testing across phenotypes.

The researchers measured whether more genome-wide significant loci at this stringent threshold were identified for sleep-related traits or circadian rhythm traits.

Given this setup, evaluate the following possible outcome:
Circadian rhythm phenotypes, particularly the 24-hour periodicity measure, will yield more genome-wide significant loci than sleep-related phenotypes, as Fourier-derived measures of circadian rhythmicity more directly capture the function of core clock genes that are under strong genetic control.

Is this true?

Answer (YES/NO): NO